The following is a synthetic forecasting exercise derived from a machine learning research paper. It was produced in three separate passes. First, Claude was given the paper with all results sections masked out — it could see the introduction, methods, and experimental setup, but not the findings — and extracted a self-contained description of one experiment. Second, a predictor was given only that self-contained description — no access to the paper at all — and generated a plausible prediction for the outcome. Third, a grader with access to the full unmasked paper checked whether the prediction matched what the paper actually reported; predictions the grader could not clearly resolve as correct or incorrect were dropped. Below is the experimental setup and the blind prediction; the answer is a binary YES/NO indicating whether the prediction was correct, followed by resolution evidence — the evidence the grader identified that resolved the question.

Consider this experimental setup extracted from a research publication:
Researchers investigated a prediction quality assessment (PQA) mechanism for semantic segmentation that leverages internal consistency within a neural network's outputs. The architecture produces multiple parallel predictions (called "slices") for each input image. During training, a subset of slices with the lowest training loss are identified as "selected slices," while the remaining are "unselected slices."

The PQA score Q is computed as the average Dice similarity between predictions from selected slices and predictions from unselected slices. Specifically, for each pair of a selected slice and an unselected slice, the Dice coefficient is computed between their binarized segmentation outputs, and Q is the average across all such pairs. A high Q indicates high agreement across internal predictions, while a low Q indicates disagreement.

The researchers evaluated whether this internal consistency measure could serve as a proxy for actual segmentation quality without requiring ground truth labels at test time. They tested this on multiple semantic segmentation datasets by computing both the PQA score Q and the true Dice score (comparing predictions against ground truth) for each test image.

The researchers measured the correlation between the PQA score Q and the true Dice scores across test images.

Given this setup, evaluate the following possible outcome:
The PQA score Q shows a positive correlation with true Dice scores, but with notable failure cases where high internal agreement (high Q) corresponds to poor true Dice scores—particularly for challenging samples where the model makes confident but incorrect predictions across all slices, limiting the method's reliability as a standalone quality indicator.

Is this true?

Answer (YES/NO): NO